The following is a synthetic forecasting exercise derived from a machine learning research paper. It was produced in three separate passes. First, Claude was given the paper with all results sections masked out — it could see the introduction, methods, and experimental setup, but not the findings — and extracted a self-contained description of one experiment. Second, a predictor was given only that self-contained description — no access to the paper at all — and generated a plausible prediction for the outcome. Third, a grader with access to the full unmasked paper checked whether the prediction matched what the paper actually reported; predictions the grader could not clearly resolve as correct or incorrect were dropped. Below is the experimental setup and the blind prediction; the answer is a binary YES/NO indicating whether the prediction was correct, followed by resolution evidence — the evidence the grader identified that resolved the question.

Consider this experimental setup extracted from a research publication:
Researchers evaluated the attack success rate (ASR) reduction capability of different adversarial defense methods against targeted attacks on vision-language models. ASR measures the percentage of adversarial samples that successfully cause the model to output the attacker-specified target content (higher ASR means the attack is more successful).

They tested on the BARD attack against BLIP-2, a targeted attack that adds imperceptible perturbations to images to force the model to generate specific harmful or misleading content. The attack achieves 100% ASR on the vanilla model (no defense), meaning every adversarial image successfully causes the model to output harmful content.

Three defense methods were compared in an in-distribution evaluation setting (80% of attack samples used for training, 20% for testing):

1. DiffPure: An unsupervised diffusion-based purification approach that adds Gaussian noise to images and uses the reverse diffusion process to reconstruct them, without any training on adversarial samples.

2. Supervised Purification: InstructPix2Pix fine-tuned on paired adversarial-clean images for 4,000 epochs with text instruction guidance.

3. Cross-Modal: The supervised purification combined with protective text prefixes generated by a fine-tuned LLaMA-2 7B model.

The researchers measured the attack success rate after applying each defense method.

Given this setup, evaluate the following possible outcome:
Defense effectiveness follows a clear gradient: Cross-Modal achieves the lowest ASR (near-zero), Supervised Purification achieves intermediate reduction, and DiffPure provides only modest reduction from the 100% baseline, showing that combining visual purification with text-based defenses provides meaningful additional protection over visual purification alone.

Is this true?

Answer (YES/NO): NO